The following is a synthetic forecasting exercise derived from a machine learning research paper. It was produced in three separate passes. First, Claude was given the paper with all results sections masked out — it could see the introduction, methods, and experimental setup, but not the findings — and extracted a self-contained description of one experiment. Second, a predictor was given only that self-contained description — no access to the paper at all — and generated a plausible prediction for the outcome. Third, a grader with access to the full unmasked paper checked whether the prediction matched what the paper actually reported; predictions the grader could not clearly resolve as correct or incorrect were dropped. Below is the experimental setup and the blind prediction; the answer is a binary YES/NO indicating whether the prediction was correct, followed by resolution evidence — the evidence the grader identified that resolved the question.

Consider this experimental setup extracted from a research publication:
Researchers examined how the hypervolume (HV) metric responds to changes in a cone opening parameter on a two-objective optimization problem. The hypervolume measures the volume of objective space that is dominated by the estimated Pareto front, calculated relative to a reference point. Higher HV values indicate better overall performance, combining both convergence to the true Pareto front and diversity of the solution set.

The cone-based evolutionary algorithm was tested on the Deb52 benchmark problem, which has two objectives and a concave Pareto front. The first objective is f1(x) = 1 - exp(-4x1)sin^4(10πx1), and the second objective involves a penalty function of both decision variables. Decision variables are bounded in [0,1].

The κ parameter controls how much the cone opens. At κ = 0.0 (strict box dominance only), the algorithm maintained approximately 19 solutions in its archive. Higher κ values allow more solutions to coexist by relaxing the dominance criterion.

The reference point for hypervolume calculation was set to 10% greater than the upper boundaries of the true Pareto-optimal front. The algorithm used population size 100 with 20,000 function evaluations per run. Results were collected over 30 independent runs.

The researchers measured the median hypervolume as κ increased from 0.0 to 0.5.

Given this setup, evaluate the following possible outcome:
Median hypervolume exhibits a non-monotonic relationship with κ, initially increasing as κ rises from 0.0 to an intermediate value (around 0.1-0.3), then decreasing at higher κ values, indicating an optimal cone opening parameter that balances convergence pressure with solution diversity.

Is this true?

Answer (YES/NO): NO